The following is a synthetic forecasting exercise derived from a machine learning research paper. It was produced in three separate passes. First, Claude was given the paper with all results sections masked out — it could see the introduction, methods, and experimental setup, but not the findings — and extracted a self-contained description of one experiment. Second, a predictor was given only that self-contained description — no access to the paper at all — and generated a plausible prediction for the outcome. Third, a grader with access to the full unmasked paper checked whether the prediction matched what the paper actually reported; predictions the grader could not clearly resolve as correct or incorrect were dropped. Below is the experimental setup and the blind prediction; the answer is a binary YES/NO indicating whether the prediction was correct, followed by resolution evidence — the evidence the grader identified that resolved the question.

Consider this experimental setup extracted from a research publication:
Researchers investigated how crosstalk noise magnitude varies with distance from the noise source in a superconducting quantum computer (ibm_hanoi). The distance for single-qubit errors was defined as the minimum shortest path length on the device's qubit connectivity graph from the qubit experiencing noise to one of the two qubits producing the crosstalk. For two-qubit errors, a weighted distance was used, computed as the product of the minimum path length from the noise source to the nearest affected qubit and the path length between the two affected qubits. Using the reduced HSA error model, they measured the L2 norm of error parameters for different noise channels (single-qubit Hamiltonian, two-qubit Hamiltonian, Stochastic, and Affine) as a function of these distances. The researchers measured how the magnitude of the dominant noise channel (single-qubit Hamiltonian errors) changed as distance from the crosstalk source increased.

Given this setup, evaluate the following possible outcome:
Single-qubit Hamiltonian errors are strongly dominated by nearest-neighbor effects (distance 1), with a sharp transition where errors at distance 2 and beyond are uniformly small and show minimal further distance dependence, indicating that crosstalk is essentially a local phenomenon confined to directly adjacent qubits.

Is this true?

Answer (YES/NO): NO